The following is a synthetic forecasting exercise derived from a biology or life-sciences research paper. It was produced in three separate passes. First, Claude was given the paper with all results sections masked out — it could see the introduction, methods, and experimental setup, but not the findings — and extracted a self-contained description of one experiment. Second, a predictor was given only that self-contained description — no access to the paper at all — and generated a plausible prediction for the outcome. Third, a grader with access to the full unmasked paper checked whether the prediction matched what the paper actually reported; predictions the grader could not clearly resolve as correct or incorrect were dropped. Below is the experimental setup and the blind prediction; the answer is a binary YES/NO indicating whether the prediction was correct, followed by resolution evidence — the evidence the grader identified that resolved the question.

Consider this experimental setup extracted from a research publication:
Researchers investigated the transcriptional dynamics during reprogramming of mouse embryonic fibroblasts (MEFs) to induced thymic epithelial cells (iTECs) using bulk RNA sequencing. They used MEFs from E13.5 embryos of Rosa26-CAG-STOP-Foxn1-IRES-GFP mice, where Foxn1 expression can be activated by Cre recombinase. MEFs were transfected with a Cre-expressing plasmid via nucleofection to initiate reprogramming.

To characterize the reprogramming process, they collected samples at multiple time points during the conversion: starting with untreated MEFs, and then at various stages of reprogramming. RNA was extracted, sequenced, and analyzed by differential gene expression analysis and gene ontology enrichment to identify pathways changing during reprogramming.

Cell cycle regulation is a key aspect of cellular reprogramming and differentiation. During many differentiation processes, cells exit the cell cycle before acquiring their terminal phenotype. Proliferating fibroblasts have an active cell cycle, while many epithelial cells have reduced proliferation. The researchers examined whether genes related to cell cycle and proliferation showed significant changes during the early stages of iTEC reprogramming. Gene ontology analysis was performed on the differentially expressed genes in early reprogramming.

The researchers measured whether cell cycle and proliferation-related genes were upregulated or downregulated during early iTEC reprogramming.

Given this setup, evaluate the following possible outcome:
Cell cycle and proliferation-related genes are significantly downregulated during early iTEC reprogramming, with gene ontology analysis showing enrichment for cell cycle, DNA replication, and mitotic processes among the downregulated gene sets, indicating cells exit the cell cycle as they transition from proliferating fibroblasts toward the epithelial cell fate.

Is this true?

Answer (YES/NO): NO